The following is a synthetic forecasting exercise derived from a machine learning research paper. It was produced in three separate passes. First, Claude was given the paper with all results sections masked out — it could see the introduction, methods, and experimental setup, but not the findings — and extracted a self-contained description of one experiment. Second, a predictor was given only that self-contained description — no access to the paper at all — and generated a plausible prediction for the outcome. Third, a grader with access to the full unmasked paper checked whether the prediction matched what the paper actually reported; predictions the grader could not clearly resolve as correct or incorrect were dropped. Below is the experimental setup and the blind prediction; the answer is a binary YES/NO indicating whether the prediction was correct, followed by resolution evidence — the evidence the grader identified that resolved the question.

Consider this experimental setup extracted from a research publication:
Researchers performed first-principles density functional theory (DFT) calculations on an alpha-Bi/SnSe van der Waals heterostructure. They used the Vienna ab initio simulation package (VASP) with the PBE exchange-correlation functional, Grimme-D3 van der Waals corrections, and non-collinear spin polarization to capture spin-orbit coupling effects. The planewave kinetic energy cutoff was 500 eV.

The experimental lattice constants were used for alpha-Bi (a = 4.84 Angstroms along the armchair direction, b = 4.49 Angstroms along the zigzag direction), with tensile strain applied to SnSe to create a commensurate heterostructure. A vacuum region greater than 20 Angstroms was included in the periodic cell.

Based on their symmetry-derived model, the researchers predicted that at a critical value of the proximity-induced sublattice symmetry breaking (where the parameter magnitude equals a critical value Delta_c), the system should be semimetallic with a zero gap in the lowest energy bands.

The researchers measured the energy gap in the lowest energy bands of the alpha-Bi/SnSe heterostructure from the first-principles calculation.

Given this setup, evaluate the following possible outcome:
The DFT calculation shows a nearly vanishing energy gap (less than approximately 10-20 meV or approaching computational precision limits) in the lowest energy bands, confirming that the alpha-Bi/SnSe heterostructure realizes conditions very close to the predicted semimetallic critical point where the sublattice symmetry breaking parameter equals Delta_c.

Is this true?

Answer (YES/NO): YES